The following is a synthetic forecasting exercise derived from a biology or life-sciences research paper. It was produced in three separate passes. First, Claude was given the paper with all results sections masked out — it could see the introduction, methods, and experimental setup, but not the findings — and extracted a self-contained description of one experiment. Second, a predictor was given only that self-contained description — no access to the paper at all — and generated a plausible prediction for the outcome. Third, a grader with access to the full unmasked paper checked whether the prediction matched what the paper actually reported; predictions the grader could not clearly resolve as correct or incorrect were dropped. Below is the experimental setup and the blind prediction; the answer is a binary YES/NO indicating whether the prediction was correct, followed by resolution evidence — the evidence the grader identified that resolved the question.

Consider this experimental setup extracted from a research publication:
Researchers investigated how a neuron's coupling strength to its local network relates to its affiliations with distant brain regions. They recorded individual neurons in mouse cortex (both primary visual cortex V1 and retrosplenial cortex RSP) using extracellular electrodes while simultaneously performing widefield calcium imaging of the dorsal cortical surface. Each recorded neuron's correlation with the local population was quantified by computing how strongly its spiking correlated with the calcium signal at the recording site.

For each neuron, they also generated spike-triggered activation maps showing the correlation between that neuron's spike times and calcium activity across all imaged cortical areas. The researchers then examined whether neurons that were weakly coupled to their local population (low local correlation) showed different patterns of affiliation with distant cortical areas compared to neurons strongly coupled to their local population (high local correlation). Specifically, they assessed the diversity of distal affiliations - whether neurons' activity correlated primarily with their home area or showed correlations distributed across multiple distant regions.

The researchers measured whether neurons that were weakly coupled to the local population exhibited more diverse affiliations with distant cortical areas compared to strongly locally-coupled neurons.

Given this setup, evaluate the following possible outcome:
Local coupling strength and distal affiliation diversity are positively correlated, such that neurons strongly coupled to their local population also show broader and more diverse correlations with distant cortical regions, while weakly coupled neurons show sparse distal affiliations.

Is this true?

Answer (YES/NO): NO